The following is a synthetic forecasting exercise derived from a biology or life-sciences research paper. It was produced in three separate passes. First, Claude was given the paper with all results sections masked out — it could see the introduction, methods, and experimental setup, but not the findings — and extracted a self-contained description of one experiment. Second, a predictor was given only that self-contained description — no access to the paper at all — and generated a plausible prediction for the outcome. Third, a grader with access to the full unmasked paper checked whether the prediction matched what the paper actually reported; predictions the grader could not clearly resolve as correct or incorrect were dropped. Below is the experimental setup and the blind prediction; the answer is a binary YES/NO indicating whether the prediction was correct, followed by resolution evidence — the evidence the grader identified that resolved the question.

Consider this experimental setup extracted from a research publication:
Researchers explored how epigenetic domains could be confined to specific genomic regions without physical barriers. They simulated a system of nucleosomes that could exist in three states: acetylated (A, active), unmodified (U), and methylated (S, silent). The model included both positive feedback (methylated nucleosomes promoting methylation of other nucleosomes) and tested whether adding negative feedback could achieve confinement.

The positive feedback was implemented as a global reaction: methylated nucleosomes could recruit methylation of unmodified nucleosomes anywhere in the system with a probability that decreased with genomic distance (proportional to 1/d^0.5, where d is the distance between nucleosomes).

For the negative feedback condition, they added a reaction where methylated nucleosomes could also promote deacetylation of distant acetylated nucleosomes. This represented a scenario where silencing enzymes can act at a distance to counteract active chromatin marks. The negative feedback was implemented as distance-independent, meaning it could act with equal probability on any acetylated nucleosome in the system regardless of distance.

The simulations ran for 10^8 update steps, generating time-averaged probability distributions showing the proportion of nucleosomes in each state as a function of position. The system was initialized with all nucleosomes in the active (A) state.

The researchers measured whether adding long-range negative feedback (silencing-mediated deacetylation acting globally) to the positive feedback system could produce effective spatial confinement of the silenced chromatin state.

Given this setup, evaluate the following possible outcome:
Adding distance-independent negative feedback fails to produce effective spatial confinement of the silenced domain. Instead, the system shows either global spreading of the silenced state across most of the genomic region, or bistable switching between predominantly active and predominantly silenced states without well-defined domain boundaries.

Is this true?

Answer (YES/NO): NO